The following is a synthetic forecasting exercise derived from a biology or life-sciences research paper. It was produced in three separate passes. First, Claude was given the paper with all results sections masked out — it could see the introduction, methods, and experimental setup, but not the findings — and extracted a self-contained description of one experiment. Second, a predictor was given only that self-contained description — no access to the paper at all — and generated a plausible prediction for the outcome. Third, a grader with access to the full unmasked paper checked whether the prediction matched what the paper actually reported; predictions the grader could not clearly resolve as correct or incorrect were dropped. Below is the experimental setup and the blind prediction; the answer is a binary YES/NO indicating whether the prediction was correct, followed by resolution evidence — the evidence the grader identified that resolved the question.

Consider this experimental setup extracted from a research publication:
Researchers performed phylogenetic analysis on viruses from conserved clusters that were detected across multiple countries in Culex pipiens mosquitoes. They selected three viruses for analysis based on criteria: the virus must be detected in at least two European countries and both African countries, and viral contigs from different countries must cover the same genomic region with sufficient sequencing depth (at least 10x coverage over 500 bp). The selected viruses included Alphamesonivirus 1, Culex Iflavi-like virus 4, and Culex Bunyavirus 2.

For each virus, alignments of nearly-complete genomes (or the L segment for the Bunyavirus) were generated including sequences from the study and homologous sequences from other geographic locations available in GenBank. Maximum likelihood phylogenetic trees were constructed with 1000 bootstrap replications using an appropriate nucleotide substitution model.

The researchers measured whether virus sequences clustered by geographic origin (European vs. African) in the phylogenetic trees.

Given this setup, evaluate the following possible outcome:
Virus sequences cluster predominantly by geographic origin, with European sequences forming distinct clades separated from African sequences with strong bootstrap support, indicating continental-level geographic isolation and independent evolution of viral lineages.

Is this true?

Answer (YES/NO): NO